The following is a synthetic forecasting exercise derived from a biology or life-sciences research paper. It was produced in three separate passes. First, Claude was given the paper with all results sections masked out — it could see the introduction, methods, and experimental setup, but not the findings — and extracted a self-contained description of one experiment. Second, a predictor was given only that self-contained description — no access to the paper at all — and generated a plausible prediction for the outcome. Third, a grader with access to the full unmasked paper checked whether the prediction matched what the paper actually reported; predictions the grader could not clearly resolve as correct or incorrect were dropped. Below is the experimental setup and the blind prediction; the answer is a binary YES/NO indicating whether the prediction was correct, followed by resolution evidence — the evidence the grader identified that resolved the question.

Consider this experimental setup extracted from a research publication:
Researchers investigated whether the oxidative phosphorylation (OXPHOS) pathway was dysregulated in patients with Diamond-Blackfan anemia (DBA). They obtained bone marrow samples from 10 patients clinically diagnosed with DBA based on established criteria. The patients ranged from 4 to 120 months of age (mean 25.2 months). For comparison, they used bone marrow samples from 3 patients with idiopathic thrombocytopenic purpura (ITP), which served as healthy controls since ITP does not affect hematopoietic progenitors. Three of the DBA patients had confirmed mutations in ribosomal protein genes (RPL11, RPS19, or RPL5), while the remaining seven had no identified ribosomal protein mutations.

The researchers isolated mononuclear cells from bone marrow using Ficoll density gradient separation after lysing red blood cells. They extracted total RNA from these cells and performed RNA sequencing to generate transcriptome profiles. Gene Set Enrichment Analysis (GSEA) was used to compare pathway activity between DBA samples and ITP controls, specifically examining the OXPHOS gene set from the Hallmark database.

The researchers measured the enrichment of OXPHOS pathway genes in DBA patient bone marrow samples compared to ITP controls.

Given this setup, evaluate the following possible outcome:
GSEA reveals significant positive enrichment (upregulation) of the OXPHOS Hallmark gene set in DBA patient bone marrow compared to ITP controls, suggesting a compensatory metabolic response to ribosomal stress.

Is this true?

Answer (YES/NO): NO